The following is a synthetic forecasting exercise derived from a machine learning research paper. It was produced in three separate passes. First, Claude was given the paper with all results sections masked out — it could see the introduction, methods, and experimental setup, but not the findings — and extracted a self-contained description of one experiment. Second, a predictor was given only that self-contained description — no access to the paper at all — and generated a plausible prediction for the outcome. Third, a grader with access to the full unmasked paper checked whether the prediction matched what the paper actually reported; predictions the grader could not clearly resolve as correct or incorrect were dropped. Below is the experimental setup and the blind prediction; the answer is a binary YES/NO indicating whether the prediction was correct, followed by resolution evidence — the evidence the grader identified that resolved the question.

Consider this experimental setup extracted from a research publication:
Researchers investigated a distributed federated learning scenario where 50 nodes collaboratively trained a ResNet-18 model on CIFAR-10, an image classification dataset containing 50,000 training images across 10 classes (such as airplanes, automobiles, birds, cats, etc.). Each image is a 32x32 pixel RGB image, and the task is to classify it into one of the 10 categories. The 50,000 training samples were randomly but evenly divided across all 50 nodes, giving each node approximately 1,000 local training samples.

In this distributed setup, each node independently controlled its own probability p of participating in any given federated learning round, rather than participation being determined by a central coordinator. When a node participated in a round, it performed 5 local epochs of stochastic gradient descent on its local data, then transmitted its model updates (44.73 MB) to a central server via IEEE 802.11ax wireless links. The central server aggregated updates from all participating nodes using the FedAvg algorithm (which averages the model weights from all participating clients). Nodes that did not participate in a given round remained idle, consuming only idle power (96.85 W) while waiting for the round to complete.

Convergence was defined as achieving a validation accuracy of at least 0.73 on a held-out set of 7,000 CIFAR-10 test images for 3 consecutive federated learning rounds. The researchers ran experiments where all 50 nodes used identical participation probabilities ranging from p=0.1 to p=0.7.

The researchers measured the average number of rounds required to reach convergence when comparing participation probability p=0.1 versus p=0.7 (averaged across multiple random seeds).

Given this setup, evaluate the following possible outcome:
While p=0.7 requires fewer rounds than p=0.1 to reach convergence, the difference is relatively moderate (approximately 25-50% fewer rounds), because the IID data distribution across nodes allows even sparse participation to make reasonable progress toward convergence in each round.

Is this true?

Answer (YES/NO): NO